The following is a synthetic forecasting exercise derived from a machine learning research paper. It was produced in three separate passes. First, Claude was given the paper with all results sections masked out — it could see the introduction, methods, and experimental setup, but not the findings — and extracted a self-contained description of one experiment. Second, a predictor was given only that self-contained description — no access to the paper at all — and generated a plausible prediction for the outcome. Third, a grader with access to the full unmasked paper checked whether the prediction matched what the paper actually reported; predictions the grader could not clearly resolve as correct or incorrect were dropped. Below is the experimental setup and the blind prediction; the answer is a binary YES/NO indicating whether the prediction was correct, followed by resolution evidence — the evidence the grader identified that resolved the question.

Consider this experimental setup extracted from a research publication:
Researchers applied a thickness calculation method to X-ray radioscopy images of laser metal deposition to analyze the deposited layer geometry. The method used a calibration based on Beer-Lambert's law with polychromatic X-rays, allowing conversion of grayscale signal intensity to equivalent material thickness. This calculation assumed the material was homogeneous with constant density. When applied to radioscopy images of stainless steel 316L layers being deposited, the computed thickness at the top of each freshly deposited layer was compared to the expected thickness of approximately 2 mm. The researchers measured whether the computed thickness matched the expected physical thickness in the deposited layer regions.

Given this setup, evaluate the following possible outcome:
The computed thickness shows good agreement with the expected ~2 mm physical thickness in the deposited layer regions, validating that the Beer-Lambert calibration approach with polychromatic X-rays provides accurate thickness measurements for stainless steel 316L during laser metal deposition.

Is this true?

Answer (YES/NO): NO